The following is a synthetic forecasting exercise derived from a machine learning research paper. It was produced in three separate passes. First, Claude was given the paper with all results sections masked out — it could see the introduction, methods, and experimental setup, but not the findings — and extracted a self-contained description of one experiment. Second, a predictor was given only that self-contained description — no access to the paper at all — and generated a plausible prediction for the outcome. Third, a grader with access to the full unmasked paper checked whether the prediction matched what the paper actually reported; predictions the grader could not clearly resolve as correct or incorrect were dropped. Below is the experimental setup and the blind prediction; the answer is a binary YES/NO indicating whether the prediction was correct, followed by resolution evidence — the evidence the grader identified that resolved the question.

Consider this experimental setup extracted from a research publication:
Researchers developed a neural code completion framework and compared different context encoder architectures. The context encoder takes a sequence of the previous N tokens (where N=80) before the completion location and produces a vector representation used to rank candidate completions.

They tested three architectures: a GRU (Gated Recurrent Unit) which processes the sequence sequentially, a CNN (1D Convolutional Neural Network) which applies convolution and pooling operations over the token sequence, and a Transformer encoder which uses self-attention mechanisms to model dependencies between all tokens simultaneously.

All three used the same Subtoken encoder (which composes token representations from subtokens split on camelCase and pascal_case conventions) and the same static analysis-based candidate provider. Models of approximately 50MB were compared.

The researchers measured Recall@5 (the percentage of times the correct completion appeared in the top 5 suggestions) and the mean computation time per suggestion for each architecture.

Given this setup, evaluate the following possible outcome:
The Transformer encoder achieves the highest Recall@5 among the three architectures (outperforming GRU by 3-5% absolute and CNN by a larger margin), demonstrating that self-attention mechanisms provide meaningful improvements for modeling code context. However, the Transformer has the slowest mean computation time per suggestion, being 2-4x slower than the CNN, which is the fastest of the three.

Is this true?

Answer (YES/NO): NO